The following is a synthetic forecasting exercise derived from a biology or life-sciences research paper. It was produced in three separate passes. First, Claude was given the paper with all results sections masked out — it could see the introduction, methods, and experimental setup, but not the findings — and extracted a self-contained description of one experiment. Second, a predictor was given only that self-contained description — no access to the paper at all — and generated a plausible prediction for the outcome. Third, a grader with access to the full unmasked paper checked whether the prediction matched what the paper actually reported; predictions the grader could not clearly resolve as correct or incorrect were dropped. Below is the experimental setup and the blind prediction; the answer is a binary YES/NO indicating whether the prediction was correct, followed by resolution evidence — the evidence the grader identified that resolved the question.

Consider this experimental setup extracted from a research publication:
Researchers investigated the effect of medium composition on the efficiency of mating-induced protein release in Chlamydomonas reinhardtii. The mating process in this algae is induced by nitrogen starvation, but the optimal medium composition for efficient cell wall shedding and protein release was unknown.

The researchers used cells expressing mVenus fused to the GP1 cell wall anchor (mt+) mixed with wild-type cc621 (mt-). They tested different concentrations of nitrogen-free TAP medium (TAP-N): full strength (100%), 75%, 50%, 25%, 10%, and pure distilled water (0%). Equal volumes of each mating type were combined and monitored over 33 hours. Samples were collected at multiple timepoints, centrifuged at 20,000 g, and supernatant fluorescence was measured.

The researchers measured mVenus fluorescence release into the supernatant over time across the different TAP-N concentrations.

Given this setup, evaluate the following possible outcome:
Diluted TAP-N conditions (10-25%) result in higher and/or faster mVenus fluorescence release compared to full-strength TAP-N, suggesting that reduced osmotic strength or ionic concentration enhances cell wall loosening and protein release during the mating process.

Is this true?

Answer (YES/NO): YES